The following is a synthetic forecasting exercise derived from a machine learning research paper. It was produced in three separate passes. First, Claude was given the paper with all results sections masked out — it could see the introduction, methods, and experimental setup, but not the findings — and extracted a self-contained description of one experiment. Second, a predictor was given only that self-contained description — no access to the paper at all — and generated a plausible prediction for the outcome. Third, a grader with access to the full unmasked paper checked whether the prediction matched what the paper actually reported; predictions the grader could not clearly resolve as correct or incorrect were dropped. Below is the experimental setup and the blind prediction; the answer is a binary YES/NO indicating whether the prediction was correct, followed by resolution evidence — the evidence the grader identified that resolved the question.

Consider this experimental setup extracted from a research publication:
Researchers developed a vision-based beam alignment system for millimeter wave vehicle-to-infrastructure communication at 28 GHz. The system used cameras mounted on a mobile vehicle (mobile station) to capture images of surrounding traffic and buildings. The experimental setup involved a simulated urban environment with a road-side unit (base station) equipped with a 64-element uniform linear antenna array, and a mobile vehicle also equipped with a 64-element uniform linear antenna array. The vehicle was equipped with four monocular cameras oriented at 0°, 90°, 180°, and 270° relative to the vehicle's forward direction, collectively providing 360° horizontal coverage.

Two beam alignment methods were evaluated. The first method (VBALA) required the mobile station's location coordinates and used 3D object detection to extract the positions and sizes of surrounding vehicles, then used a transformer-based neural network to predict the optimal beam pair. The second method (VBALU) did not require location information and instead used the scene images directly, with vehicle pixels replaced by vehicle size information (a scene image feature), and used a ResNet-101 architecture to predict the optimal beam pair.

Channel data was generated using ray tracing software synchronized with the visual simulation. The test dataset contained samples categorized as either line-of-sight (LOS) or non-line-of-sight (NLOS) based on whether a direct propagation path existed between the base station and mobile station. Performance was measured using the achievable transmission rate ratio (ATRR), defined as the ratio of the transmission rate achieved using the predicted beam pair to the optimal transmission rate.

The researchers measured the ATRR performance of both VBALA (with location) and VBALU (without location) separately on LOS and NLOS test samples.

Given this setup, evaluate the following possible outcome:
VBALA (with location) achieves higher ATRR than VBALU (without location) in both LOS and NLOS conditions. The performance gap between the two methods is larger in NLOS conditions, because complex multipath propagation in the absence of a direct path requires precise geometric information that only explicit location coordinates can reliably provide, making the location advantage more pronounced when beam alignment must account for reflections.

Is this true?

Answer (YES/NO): NO